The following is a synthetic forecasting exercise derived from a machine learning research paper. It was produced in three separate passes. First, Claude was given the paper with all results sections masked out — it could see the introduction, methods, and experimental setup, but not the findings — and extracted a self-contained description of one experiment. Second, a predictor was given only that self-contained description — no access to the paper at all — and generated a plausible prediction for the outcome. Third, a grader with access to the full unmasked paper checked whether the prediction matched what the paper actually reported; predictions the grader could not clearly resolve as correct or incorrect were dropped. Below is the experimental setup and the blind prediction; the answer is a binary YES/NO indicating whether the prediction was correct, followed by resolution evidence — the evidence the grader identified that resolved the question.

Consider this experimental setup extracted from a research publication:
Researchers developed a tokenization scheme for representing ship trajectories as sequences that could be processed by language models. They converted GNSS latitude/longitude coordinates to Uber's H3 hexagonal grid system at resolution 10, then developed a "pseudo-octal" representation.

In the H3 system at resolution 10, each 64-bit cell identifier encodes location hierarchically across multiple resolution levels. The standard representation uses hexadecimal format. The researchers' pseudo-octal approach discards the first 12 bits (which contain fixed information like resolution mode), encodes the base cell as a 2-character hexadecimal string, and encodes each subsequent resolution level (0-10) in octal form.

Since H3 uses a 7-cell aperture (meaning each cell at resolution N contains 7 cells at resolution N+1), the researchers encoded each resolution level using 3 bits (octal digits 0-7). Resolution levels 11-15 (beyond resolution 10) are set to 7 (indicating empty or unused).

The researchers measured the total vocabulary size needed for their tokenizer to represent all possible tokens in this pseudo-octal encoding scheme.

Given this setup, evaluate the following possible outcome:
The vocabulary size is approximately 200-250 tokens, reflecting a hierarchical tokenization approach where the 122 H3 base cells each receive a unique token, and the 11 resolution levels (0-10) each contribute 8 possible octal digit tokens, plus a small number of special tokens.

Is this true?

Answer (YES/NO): NO